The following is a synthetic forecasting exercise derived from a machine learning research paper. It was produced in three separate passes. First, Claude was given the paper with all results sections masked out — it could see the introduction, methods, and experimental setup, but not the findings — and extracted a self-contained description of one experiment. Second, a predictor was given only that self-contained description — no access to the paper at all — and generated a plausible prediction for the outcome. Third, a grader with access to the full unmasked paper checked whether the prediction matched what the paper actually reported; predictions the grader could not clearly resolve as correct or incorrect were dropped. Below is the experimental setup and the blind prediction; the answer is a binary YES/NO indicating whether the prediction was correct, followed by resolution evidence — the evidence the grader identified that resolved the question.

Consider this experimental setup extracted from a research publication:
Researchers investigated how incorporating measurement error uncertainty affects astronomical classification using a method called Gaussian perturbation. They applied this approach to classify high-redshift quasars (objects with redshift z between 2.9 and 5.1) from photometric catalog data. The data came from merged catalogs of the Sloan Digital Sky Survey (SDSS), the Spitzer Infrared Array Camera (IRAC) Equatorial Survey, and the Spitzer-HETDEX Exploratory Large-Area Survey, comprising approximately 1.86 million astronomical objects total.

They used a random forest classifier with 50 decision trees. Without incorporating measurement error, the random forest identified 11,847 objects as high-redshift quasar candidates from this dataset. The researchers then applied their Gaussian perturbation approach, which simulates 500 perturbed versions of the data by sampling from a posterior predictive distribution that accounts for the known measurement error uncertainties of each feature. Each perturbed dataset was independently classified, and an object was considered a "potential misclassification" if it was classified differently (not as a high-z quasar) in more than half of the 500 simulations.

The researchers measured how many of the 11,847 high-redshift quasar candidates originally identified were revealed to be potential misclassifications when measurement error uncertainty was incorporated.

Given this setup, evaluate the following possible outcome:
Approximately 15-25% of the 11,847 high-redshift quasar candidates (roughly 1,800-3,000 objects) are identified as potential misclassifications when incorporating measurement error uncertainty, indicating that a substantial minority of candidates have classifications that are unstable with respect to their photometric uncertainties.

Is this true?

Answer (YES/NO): NO